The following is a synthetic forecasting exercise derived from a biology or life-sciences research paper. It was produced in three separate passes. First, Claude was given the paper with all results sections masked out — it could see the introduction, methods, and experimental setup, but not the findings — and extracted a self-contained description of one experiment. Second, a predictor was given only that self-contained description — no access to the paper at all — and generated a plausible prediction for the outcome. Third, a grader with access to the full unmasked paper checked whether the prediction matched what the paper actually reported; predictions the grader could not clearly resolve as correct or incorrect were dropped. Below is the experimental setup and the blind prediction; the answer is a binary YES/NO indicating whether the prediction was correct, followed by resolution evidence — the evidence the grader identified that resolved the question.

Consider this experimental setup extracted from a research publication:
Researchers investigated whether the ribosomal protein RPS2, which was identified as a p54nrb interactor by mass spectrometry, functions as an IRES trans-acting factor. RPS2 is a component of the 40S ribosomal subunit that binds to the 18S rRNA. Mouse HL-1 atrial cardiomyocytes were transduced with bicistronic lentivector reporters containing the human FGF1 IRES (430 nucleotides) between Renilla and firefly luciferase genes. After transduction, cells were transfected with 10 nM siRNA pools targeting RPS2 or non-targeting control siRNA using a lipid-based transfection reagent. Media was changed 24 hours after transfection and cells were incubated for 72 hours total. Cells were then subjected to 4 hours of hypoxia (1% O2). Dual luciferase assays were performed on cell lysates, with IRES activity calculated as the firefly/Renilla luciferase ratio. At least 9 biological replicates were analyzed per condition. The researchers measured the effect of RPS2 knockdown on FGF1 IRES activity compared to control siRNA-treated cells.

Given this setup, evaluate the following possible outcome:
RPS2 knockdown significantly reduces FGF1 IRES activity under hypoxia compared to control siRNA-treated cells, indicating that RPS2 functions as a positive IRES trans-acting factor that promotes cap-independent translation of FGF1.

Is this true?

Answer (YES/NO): NO